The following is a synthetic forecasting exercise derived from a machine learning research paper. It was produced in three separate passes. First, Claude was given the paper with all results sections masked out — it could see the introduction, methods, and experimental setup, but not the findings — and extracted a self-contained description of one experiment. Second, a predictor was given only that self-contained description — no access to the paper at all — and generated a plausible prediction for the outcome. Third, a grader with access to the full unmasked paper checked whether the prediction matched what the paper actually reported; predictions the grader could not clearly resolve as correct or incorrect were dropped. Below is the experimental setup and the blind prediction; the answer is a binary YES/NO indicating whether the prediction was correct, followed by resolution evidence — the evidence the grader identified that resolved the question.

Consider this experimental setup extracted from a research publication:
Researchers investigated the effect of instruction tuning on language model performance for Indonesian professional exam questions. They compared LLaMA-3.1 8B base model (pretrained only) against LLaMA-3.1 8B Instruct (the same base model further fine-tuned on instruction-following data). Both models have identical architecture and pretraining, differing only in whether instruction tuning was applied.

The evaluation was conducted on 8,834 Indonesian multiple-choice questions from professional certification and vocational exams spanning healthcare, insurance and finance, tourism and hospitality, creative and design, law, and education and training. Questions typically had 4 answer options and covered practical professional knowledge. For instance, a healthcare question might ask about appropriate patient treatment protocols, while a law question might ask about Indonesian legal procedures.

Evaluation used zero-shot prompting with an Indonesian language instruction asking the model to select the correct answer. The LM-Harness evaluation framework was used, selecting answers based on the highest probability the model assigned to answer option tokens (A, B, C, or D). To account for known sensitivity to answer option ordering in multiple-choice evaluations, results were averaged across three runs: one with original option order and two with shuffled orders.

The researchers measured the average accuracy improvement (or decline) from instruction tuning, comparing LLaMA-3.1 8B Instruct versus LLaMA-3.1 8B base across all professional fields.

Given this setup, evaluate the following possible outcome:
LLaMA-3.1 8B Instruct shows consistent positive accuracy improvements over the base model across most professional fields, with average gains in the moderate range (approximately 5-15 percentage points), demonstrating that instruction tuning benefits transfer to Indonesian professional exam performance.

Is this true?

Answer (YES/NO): YES